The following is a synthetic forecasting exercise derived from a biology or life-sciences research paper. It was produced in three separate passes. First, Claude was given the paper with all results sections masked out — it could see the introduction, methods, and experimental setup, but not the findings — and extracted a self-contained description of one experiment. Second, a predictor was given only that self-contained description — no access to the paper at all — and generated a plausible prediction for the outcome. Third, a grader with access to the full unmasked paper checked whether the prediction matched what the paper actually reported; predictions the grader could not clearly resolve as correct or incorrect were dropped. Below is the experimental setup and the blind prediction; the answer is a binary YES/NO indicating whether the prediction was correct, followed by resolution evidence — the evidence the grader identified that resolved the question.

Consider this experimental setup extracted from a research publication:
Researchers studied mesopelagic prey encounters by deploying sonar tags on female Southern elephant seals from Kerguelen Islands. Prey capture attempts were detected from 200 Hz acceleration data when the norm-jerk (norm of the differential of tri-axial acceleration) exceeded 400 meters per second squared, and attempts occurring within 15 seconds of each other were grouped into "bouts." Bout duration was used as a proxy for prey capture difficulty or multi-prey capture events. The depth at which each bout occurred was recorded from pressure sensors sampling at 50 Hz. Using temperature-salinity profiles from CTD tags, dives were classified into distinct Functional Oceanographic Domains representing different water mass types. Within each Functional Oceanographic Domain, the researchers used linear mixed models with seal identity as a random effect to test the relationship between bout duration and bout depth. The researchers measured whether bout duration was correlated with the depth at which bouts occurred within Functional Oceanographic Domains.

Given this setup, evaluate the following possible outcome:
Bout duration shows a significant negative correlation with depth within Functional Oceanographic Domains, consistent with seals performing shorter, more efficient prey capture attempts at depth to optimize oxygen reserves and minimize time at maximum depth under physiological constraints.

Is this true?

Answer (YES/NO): NO